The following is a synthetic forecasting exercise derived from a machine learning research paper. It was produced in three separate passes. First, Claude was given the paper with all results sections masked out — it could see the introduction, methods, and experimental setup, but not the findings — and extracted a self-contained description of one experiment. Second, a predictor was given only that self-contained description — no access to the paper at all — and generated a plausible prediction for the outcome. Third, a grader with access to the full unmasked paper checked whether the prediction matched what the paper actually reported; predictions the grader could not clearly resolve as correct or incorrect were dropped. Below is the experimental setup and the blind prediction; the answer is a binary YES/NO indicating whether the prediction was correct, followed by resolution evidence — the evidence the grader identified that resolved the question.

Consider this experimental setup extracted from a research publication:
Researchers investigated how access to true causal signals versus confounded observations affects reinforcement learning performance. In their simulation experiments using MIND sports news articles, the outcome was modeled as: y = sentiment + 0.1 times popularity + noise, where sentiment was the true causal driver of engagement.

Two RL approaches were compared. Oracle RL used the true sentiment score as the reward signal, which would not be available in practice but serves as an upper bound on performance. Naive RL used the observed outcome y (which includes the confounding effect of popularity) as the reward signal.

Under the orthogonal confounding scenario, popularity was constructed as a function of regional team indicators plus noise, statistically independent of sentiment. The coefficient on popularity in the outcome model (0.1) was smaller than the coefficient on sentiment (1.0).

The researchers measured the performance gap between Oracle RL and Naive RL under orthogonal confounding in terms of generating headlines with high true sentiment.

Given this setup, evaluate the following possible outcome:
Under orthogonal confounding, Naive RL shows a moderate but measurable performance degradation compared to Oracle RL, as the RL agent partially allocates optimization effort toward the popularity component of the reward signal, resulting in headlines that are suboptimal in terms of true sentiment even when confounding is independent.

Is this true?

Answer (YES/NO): YES